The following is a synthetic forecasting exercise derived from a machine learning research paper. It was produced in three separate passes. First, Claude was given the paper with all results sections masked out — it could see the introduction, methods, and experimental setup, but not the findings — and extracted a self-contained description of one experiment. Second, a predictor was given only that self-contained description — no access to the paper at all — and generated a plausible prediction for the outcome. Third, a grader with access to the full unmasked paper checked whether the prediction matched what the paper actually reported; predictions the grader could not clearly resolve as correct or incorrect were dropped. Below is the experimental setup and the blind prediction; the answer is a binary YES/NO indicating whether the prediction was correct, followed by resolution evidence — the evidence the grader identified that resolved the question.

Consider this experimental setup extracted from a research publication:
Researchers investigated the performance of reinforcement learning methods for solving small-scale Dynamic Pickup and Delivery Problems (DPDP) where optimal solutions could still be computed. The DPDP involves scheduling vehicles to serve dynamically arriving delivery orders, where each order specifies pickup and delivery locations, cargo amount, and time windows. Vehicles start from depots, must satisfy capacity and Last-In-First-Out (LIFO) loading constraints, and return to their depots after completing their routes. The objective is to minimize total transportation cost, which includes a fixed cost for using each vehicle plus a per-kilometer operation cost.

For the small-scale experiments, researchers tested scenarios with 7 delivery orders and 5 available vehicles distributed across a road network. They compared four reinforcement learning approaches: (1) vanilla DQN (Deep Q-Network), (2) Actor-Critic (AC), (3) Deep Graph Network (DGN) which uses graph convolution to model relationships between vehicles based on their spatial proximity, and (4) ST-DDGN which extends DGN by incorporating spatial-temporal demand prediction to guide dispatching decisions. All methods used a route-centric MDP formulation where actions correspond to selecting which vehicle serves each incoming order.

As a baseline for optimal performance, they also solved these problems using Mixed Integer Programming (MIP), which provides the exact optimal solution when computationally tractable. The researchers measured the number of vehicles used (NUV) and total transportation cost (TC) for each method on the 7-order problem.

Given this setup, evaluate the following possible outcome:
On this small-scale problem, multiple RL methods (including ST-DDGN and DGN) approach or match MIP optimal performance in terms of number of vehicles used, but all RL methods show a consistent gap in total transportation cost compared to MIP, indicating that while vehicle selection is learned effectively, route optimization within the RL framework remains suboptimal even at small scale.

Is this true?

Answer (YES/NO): NO